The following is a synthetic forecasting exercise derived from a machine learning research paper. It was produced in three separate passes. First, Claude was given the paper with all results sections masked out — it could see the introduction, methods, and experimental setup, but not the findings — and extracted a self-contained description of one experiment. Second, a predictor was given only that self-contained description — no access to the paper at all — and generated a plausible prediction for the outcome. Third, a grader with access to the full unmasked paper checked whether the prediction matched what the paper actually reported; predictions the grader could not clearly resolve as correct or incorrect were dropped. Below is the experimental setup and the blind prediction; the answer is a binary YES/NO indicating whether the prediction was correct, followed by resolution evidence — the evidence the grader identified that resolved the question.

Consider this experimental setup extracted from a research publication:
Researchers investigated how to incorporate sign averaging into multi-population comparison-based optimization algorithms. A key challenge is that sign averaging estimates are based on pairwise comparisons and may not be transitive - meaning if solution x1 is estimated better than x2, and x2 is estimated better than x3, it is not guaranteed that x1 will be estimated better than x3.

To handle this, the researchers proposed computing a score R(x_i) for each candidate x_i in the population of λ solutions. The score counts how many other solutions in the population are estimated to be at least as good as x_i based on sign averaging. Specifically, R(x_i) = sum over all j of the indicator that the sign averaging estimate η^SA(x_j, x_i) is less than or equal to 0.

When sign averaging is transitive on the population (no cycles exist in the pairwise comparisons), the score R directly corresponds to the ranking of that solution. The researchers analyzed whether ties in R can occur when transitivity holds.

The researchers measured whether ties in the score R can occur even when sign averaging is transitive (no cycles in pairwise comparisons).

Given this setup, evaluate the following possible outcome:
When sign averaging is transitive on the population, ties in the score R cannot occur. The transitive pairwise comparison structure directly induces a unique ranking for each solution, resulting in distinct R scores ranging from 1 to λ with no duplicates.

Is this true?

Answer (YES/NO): YES